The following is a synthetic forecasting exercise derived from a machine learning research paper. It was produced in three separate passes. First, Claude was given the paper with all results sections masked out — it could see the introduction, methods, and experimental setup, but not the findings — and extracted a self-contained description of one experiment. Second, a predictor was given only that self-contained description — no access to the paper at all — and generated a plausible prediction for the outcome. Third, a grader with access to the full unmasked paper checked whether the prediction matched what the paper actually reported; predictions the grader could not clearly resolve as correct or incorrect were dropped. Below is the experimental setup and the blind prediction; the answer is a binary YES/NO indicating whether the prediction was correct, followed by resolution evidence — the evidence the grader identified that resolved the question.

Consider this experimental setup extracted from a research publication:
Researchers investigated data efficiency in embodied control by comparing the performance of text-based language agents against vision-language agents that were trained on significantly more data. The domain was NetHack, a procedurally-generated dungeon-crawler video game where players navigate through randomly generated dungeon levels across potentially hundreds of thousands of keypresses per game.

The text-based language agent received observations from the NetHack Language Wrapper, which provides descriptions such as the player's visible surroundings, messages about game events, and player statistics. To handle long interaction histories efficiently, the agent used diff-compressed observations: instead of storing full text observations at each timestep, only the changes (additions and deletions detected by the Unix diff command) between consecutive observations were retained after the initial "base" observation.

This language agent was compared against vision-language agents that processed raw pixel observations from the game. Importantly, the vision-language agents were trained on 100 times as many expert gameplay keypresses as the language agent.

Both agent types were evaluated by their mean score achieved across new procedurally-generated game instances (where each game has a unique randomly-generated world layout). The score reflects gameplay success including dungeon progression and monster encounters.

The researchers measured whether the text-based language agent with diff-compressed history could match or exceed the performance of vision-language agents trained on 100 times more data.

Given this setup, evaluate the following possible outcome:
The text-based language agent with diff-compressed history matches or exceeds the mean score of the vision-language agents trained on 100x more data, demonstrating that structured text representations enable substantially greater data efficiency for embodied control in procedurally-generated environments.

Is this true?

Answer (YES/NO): YES